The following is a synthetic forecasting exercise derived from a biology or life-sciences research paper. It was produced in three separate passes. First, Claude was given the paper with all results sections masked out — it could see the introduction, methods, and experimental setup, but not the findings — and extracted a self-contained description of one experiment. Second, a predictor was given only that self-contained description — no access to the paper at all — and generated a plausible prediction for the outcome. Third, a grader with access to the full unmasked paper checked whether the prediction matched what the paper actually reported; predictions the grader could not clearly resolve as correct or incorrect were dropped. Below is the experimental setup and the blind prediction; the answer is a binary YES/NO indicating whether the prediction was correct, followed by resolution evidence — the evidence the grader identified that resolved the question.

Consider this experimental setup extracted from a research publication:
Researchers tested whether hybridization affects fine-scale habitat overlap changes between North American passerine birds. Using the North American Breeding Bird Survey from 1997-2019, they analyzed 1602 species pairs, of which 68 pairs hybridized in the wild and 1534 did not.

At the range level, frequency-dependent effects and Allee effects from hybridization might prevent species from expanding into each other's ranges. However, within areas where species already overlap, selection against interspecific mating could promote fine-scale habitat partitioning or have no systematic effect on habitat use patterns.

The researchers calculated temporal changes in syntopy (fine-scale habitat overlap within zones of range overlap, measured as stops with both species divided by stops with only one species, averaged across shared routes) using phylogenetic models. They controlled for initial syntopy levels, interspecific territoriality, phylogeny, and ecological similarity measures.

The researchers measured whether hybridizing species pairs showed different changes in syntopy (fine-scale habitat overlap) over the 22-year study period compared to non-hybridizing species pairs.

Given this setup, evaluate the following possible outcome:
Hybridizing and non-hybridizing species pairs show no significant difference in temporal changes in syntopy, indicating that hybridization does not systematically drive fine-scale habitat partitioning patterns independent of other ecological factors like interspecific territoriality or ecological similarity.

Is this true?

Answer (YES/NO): YES